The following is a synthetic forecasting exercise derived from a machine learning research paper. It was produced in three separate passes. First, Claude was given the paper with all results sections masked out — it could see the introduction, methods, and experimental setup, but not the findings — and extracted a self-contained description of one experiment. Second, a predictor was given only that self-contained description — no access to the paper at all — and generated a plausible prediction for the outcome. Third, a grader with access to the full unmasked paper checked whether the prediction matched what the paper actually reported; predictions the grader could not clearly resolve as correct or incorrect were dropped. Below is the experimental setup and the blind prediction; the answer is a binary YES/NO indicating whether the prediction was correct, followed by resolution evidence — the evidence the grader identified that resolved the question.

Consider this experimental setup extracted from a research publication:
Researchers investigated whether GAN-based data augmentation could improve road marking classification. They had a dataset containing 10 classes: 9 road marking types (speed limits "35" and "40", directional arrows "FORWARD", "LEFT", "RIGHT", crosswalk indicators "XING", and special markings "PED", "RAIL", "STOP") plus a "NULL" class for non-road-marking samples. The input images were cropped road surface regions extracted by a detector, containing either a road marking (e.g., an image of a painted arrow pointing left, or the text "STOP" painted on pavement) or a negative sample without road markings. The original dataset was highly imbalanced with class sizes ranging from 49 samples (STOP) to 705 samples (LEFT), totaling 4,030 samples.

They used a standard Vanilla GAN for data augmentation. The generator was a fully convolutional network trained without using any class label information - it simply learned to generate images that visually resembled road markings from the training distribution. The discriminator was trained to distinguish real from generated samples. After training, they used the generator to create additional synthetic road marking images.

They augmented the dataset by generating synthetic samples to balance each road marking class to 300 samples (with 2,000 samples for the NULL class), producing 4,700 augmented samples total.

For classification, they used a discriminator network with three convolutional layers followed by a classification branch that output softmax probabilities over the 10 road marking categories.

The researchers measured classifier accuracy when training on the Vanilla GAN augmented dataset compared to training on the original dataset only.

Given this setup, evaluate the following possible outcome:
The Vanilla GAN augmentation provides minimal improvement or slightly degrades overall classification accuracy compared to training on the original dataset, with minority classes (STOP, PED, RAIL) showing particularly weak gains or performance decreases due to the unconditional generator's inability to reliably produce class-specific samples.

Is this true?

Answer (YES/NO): NO